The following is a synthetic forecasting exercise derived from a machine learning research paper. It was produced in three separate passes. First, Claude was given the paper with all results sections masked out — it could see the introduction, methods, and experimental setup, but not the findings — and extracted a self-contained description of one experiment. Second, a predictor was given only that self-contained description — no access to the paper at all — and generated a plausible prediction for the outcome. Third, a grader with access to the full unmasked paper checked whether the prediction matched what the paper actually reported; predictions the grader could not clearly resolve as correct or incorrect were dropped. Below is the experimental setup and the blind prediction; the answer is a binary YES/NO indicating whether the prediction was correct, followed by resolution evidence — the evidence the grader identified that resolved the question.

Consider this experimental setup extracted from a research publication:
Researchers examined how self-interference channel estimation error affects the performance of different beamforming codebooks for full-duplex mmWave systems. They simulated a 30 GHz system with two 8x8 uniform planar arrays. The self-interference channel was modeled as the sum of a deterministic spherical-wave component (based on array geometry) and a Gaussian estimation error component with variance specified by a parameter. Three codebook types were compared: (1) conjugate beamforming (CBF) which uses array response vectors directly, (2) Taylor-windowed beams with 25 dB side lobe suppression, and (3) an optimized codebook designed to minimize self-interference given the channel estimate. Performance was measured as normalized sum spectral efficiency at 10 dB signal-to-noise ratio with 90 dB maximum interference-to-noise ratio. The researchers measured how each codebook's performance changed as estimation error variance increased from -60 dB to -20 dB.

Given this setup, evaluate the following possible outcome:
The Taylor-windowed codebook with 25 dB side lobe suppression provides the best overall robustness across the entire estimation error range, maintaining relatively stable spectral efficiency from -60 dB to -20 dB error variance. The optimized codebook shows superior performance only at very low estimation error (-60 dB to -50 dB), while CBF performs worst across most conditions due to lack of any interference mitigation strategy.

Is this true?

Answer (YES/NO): NO